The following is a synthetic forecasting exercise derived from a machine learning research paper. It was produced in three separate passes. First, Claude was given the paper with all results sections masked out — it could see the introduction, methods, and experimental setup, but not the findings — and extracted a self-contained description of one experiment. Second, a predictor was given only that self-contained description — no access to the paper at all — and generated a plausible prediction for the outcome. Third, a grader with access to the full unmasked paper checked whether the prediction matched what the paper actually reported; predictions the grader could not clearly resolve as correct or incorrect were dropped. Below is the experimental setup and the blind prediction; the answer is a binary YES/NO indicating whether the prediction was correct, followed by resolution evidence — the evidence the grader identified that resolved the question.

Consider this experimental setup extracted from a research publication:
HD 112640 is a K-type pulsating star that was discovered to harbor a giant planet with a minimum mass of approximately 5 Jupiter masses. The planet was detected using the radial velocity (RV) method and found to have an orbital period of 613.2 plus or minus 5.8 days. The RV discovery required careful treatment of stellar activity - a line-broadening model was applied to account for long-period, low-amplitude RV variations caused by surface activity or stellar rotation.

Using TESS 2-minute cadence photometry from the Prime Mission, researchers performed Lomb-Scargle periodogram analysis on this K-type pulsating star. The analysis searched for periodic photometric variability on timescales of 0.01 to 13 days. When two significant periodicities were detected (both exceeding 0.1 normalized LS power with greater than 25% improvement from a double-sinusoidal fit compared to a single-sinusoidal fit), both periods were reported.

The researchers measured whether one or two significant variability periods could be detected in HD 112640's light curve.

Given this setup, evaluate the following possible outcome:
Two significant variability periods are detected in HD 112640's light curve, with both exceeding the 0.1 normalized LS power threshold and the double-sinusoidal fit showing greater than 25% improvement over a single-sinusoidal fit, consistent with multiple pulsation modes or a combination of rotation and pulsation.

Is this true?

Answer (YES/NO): YES